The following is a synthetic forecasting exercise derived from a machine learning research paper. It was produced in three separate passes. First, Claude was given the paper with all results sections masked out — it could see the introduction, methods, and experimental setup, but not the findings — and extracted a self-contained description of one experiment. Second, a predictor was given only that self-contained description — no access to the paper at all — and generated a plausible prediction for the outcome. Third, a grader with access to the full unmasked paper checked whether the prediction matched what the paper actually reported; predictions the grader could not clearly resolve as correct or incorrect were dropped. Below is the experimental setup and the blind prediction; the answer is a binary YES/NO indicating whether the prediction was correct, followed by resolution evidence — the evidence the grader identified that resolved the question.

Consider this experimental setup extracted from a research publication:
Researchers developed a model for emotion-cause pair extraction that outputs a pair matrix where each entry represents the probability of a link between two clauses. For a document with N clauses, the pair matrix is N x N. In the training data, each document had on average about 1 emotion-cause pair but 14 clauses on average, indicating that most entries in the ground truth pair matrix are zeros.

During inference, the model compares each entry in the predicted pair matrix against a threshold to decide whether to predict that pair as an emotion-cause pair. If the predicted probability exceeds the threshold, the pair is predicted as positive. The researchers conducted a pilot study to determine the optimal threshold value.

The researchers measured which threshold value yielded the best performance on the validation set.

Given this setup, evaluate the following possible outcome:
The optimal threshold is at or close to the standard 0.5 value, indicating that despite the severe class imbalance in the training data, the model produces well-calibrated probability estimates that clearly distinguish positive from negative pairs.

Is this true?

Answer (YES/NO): NO